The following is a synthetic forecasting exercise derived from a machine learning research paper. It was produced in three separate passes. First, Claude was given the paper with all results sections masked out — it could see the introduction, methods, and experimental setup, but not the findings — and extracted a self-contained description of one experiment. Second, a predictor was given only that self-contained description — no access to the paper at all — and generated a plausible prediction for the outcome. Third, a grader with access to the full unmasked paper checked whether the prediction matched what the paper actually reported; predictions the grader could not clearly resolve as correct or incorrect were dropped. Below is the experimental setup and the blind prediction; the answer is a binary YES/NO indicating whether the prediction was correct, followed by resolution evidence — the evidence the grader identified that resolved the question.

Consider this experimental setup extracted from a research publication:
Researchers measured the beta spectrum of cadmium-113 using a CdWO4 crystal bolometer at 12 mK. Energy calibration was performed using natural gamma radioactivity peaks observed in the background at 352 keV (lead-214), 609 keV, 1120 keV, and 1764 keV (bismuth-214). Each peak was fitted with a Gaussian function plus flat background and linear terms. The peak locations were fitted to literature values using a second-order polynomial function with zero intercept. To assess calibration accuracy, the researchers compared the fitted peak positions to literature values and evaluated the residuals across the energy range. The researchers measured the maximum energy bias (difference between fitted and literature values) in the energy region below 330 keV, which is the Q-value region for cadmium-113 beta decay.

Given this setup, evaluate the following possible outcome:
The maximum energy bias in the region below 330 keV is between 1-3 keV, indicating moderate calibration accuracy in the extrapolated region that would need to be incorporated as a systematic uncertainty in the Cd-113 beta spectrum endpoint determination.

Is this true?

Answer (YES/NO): NO